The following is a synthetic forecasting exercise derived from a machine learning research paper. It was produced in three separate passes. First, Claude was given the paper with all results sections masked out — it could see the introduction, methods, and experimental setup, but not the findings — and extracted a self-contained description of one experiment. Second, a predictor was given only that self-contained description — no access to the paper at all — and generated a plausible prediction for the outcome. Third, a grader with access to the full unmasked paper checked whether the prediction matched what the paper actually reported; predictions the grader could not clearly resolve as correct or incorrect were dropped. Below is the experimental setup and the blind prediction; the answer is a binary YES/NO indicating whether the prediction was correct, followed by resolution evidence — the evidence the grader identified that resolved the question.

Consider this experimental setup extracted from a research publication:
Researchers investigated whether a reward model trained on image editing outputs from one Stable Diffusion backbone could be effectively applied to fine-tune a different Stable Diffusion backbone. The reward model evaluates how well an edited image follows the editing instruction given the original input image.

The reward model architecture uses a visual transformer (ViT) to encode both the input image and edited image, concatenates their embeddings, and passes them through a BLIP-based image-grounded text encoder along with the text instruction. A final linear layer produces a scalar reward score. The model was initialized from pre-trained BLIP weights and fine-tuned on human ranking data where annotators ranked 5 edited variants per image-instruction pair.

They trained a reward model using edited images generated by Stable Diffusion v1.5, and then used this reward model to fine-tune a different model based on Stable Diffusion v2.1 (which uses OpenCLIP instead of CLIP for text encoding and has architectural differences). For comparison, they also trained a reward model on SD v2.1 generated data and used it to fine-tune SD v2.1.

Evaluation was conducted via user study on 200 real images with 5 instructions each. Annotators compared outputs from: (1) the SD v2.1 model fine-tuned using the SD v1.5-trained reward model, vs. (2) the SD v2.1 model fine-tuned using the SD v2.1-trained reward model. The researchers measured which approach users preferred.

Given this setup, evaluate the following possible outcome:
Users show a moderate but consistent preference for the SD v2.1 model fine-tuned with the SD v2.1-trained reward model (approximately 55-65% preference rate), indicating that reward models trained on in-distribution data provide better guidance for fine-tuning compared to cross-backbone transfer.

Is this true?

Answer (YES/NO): NO